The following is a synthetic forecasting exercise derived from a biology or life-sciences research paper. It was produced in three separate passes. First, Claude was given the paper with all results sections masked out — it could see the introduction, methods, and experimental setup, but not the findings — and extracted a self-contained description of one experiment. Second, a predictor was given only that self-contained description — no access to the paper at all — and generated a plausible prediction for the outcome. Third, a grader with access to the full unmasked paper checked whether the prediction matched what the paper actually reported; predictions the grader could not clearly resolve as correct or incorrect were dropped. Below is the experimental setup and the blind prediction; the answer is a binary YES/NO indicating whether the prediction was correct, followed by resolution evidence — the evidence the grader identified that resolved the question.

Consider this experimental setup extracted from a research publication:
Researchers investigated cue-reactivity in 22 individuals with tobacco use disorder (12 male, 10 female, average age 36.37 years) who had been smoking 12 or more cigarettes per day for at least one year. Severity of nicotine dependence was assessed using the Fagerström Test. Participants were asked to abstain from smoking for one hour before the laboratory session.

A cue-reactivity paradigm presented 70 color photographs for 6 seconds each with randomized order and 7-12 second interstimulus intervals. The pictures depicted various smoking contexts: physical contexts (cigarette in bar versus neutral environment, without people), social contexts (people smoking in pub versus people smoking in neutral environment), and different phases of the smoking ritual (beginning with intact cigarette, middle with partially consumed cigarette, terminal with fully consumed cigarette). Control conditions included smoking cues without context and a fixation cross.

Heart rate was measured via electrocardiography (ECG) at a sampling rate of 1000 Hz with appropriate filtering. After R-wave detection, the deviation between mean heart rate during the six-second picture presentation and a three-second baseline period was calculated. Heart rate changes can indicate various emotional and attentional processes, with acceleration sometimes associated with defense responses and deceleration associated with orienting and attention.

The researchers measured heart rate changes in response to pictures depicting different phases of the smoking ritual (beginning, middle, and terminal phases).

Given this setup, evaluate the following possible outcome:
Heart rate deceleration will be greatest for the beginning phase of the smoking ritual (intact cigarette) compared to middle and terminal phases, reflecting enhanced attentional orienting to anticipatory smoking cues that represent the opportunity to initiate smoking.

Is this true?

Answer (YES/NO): NO